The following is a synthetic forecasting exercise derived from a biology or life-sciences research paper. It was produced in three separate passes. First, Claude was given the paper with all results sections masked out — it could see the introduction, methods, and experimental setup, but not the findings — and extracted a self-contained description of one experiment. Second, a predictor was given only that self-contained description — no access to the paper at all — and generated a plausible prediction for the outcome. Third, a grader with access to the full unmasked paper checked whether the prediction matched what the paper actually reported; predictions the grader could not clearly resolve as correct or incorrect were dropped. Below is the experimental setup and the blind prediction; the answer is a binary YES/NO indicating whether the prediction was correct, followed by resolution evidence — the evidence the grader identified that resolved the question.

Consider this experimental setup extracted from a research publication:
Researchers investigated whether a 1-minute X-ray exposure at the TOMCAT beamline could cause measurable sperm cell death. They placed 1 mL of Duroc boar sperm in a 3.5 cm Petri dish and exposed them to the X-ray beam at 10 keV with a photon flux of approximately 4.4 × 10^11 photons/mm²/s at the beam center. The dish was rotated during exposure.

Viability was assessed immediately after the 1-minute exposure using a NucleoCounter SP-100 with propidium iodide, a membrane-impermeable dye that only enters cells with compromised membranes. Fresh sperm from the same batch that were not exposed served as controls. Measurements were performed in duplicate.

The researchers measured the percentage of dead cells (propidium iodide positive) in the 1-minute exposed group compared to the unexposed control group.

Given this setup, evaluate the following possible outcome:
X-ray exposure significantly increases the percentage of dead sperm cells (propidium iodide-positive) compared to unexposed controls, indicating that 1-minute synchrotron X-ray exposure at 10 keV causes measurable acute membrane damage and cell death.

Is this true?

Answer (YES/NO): NO